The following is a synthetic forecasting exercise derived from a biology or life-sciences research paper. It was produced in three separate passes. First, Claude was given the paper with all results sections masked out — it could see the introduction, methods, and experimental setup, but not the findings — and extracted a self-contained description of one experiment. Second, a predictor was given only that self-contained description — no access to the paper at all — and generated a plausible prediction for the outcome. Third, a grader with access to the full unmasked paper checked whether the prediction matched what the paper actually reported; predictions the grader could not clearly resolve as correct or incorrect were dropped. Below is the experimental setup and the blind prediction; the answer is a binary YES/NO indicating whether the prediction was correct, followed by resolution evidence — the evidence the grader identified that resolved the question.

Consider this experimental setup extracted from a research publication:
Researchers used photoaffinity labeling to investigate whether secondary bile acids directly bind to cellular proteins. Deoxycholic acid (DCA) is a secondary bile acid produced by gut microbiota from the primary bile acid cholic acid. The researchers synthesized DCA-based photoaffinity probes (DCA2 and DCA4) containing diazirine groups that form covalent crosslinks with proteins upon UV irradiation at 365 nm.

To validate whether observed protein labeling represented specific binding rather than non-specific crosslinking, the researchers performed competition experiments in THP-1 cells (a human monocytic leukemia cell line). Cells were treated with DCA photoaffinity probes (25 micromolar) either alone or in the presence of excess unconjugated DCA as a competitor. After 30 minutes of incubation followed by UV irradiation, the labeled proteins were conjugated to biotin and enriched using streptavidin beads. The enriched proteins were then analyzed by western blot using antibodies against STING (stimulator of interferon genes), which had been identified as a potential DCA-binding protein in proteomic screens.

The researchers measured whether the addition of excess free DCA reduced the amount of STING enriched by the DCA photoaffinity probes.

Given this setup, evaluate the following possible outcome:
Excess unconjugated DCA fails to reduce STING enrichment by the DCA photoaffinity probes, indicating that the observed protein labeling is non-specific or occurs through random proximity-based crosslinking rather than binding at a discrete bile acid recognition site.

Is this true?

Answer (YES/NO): NO